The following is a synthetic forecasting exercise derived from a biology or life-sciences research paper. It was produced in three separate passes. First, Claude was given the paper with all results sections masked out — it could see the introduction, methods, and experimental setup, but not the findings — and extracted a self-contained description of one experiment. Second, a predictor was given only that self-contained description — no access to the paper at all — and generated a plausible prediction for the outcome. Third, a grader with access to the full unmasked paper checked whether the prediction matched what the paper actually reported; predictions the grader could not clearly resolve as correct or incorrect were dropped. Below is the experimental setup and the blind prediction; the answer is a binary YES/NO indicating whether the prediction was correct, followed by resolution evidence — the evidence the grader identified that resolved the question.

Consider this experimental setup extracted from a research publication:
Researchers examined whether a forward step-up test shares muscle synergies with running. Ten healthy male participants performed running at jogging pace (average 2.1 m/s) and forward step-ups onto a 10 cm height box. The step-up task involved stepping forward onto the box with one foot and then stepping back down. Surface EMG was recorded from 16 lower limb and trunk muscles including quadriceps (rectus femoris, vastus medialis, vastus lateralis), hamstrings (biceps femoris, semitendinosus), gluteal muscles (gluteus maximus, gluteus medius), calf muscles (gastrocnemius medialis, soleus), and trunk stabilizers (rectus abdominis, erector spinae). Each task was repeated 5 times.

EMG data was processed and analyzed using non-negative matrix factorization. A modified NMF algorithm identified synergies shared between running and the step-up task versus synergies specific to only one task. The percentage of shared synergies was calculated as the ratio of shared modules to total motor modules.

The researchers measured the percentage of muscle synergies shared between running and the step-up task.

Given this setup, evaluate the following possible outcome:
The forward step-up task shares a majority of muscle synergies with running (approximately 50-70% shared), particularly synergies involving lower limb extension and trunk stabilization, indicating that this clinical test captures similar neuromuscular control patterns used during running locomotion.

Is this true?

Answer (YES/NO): YES